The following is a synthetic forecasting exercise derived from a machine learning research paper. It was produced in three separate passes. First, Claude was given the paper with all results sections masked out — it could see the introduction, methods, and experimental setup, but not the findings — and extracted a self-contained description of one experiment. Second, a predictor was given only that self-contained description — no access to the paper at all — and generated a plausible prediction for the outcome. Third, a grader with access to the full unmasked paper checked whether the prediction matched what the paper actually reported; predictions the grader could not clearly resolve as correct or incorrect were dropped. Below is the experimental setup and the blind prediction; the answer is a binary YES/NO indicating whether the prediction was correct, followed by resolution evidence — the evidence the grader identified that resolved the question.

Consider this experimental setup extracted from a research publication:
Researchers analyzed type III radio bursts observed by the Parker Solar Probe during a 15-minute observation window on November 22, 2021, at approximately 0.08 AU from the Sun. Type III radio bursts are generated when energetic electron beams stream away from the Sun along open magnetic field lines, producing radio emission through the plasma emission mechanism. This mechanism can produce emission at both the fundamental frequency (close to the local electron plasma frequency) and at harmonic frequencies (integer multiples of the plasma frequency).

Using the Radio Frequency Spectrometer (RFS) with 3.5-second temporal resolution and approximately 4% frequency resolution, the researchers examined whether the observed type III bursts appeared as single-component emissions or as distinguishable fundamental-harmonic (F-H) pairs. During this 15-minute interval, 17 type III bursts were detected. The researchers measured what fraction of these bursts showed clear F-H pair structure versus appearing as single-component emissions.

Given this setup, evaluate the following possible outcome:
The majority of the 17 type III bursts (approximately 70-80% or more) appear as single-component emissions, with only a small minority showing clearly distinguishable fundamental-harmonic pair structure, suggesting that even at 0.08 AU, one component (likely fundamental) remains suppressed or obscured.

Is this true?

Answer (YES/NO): NO